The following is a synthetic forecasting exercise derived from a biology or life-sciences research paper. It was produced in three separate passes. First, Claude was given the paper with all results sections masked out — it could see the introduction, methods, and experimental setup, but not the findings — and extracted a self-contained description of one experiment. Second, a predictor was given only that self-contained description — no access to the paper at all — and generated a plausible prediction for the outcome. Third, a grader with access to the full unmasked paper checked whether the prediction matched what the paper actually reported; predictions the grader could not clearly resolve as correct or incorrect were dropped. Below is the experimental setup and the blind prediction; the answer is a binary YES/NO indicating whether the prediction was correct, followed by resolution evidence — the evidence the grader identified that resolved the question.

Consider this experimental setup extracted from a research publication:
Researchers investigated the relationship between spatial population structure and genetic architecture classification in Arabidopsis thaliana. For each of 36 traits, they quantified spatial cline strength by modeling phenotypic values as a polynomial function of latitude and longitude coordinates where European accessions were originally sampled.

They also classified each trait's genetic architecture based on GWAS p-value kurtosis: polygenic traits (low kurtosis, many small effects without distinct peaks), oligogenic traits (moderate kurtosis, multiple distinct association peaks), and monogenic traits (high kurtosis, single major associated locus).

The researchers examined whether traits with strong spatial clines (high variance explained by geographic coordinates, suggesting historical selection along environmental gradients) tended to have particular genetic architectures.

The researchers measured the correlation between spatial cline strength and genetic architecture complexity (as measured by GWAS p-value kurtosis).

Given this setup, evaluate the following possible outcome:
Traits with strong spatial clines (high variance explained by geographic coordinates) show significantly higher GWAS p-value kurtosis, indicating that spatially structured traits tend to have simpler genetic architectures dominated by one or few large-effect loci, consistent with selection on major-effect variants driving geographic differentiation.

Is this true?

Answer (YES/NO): NO